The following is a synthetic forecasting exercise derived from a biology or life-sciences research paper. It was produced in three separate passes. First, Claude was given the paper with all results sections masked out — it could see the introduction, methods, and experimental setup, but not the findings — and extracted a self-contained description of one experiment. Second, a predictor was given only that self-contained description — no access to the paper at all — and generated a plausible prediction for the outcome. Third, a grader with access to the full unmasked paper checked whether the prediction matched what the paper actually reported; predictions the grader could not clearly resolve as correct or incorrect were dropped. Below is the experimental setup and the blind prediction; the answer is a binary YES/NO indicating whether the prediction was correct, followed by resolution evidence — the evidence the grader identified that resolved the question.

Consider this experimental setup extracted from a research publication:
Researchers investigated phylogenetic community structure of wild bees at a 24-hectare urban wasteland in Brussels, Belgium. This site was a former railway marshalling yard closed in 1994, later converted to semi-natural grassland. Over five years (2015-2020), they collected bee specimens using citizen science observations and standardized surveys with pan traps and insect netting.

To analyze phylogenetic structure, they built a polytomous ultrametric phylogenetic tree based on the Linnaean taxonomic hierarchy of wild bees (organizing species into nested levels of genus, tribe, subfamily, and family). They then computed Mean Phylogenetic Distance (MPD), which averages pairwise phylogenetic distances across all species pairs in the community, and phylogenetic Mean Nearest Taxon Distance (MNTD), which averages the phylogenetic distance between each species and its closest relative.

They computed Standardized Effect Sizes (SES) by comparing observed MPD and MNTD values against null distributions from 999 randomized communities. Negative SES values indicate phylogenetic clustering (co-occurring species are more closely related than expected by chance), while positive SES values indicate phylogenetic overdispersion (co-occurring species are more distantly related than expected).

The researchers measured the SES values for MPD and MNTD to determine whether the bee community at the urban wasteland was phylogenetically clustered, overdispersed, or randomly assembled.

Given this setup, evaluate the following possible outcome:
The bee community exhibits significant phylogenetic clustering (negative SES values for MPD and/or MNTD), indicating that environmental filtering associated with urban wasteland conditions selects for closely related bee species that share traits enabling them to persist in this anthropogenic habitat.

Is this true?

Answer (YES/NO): NO